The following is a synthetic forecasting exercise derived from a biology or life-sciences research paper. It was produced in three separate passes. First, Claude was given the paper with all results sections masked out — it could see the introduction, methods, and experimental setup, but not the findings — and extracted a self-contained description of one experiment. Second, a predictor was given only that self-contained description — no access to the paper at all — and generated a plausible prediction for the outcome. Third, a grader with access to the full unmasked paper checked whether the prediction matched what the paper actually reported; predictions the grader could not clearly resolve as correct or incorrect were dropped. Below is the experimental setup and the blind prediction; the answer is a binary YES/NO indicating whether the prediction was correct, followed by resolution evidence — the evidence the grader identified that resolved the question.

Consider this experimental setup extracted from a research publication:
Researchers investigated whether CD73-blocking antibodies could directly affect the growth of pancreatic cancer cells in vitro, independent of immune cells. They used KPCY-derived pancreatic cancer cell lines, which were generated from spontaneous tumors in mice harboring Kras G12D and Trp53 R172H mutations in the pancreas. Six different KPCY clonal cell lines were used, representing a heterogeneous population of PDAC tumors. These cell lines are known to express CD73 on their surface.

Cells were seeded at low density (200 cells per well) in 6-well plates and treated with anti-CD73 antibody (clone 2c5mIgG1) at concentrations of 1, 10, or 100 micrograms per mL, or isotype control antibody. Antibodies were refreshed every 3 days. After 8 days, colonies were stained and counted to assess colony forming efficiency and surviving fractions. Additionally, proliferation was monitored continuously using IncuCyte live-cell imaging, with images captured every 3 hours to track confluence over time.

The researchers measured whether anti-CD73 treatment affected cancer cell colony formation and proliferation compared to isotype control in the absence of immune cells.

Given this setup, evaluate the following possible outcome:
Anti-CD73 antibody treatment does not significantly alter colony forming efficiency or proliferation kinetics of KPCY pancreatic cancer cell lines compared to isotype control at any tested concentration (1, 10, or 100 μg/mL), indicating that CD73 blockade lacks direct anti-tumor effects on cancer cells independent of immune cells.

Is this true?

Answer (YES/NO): YES